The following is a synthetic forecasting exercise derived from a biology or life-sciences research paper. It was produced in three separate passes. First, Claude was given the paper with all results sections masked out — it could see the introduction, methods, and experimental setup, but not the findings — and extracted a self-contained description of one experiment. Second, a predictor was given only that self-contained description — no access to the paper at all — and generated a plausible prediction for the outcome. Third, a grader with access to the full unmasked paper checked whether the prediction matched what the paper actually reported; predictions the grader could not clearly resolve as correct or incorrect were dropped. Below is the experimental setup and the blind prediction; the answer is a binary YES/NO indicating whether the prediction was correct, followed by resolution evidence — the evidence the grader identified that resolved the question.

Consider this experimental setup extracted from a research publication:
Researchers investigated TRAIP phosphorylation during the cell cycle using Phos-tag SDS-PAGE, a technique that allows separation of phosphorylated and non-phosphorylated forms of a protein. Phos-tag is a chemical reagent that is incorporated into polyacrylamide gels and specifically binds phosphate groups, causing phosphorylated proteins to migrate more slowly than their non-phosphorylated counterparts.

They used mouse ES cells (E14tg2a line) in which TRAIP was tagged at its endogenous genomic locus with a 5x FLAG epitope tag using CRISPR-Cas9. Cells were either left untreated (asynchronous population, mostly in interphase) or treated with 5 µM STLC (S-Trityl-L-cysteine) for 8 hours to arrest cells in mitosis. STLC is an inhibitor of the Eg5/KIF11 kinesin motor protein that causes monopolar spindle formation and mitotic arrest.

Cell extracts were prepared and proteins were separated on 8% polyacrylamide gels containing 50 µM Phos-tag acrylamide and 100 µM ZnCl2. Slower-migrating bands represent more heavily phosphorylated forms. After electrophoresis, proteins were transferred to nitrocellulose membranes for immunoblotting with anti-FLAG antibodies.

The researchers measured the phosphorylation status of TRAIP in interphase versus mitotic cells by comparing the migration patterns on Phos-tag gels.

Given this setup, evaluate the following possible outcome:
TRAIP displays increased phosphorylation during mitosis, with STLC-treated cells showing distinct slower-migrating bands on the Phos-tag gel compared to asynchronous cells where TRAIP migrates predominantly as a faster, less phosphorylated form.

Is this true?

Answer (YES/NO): YES